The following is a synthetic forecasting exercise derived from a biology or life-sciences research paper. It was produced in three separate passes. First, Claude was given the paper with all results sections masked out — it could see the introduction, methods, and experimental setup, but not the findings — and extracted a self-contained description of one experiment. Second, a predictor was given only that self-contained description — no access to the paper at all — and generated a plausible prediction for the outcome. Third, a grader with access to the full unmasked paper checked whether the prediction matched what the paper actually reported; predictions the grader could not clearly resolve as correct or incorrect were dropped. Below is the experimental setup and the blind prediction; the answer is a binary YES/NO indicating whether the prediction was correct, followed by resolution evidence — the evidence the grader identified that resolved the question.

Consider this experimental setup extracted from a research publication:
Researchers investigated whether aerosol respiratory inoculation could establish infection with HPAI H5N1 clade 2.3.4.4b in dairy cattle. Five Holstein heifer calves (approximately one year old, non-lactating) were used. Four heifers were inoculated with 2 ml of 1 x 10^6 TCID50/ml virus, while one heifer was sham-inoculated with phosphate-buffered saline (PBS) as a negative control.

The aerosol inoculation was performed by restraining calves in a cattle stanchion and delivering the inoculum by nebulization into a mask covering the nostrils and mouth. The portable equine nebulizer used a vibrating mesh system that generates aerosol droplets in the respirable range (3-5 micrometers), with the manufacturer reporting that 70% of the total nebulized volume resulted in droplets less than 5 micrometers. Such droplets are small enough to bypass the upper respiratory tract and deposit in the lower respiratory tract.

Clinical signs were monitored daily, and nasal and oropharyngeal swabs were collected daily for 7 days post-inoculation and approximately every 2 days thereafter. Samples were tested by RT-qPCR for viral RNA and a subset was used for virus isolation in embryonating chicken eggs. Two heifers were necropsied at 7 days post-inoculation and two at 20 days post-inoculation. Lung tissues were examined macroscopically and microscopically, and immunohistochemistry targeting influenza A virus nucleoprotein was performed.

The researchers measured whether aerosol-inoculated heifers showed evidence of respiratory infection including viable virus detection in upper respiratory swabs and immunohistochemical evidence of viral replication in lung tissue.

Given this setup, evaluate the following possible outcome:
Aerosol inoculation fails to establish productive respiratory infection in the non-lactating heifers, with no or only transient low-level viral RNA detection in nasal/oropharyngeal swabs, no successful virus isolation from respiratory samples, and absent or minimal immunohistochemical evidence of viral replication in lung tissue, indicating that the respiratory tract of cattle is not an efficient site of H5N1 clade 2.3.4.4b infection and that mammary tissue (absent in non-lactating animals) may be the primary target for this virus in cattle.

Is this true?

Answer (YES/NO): NO